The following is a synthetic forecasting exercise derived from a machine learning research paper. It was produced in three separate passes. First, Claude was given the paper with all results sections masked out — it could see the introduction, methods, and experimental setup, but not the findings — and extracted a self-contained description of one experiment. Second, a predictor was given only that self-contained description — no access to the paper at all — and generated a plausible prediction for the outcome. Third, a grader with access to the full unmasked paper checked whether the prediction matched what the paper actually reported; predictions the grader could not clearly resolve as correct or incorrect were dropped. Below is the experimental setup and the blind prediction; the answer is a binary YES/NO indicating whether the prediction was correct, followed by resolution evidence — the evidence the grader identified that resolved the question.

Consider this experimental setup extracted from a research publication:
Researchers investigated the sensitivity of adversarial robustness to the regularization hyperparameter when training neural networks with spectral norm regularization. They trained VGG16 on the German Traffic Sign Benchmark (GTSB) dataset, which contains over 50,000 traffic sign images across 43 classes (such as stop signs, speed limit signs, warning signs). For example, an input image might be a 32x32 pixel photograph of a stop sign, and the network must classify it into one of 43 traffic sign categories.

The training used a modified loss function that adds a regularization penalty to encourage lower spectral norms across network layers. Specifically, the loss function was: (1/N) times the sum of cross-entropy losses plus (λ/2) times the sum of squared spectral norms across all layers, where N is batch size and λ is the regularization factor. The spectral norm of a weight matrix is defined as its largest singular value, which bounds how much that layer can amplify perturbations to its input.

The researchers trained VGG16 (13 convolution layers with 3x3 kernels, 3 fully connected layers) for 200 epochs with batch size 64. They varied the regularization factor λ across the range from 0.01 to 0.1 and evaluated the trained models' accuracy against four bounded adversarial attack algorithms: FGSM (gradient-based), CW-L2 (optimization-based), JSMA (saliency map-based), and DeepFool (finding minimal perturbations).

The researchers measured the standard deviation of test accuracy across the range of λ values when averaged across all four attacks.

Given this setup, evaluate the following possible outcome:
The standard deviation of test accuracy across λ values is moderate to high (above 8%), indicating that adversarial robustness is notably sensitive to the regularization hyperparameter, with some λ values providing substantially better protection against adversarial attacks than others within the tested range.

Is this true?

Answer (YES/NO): NO